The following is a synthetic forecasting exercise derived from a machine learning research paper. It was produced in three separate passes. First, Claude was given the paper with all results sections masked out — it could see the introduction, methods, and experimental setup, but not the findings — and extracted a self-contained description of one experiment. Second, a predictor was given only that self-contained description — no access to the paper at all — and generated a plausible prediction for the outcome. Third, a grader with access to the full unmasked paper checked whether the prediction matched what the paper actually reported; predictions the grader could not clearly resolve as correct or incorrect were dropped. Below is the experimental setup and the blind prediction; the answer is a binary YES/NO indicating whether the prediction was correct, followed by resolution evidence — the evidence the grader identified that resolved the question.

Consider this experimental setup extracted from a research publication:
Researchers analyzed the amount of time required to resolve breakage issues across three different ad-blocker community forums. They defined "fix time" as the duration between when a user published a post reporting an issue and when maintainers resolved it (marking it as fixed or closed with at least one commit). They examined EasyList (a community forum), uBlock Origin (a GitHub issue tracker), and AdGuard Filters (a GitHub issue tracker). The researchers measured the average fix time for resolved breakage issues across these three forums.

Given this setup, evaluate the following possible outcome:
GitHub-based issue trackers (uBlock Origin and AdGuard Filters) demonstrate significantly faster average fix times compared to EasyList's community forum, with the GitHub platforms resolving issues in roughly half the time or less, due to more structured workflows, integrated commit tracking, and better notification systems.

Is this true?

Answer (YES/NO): NO